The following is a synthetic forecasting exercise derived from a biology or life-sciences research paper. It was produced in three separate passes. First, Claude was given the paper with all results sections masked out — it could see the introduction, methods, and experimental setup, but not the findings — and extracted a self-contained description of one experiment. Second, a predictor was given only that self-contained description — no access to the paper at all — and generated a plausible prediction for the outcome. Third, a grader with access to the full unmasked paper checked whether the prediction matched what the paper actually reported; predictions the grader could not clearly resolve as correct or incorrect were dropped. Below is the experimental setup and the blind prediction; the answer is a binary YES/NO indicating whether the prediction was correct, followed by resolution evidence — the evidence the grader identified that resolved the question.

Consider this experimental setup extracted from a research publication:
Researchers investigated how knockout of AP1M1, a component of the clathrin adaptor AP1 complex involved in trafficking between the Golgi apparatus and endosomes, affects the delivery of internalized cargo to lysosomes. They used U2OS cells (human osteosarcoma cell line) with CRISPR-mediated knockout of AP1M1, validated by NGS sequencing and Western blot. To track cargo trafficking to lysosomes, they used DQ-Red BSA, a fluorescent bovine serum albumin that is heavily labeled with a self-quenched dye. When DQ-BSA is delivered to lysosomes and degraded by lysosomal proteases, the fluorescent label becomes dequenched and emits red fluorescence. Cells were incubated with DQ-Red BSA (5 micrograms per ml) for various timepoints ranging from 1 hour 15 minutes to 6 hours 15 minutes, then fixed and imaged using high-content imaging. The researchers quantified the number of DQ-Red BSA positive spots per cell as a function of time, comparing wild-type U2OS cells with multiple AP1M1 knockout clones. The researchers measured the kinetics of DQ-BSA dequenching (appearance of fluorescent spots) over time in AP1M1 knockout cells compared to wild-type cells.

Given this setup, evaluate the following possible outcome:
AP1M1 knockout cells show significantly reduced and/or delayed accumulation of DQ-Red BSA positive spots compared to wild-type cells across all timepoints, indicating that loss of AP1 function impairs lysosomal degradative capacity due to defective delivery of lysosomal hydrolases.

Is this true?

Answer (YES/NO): NO